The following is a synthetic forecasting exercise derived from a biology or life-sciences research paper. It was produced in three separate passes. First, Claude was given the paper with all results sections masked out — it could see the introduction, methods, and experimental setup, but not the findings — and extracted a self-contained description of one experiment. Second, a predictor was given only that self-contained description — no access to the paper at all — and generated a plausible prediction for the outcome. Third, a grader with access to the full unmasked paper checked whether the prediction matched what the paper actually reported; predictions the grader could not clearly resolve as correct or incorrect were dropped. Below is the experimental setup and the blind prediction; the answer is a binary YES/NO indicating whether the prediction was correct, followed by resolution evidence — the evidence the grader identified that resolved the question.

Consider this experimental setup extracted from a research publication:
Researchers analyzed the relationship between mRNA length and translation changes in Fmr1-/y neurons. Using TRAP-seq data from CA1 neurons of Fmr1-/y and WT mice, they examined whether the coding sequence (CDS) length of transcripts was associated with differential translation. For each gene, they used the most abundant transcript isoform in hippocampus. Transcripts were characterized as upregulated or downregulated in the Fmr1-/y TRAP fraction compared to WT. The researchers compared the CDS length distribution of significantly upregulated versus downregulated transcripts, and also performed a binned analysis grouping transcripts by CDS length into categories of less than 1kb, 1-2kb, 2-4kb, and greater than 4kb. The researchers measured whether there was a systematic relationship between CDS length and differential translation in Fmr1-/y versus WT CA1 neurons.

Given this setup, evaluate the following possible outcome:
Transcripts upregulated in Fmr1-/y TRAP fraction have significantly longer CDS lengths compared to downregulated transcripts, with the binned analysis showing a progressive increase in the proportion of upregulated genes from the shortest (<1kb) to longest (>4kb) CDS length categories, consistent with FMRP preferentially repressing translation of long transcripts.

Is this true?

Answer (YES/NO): NO